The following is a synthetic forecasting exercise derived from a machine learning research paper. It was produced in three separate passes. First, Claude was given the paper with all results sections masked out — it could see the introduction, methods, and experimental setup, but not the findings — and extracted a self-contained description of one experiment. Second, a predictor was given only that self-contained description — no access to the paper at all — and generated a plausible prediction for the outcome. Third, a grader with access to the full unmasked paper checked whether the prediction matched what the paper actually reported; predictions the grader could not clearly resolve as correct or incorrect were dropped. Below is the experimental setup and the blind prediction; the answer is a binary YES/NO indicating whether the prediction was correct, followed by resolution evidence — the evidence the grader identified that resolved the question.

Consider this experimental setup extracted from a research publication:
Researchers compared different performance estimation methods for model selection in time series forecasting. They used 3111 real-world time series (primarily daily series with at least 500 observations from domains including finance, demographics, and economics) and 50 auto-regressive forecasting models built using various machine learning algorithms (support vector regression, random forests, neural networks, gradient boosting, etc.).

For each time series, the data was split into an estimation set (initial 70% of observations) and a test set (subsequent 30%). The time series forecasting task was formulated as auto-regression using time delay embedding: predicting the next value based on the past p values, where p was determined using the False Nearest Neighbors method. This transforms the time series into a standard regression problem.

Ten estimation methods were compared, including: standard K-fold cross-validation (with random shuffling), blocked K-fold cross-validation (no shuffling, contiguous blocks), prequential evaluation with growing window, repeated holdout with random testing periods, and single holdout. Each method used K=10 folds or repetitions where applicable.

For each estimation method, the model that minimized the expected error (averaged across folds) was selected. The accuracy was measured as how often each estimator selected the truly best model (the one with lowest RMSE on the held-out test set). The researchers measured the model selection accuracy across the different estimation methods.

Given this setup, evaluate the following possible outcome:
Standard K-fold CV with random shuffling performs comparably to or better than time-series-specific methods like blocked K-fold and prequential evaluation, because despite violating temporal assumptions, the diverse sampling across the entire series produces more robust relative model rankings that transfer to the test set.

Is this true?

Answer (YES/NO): YES